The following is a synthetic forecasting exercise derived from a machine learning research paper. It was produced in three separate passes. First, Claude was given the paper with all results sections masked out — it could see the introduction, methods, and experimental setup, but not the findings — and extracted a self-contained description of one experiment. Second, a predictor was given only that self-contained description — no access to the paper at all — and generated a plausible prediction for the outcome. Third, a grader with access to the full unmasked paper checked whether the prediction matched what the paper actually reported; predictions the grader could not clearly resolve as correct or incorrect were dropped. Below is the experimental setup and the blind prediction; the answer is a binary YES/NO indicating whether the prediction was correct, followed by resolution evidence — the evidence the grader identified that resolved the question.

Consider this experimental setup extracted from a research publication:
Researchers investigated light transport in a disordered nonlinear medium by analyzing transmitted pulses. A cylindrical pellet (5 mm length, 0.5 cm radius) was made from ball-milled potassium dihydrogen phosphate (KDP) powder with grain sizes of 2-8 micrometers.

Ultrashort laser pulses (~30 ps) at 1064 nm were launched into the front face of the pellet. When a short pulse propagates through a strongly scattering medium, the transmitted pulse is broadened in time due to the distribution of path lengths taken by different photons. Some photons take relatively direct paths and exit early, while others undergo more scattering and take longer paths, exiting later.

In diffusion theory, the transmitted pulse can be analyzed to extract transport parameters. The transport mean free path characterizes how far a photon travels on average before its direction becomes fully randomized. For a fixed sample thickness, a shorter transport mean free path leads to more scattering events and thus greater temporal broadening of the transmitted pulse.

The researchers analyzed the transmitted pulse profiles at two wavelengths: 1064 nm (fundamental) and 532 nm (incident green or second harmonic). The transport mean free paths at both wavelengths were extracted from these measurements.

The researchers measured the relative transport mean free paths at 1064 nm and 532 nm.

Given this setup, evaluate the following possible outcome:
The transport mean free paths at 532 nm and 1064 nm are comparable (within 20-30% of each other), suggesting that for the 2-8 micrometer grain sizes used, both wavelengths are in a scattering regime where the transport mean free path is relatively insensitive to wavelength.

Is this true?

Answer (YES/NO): NO